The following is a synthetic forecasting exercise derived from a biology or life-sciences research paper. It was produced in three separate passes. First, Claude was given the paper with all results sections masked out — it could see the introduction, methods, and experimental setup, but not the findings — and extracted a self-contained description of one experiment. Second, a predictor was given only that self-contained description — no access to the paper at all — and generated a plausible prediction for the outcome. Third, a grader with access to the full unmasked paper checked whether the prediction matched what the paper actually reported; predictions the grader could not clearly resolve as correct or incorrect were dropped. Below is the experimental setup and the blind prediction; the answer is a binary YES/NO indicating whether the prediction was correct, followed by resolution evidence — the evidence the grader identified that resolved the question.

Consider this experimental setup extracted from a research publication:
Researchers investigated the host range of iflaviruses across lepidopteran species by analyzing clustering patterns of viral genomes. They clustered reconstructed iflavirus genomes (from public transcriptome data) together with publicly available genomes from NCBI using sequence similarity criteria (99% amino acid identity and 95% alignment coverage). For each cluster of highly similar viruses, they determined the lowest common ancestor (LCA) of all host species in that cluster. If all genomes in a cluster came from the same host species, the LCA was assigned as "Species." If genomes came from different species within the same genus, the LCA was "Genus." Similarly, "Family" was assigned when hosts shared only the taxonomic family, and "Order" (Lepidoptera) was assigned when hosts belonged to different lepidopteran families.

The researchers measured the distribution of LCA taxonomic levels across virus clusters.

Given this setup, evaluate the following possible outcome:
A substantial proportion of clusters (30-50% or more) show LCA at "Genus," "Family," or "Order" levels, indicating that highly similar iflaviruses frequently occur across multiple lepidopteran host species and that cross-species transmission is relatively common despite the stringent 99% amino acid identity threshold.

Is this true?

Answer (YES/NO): NO